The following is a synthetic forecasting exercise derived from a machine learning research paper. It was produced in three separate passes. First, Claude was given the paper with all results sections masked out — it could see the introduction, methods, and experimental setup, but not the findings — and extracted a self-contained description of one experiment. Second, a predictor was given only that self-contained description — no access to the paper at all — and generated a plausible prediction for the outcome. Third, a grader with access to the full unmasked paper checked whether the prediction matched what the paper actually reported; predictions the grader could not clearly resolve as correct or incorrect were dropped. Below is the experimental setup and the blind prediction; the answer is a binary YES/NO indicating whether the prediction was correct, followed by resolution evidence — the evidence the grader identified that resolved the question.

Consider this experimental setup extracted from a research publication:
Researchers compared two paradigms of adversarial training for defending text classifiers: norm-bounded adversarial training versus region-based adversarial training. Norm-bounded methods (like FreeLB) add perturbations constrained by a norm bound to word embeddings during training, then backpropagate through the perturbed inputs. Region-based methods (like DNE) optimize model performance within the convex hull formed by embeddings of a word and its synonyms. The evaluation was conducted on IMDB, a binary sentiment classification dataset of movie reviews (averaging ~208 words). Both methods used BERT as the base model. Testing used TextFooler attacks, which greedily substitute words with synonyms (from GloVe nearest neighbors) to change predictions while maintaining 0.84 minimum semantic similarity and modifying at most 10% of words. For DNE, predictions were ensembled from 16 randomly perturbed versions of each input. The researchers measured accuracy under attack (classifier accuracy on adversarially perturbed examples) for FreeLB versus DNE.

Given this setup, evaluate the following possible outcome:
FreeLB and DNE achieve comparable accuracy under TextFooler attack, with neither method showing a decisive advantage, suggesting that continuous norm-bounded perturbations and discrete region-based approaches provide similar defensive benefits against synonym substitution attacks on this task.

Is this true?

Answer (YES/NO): YES